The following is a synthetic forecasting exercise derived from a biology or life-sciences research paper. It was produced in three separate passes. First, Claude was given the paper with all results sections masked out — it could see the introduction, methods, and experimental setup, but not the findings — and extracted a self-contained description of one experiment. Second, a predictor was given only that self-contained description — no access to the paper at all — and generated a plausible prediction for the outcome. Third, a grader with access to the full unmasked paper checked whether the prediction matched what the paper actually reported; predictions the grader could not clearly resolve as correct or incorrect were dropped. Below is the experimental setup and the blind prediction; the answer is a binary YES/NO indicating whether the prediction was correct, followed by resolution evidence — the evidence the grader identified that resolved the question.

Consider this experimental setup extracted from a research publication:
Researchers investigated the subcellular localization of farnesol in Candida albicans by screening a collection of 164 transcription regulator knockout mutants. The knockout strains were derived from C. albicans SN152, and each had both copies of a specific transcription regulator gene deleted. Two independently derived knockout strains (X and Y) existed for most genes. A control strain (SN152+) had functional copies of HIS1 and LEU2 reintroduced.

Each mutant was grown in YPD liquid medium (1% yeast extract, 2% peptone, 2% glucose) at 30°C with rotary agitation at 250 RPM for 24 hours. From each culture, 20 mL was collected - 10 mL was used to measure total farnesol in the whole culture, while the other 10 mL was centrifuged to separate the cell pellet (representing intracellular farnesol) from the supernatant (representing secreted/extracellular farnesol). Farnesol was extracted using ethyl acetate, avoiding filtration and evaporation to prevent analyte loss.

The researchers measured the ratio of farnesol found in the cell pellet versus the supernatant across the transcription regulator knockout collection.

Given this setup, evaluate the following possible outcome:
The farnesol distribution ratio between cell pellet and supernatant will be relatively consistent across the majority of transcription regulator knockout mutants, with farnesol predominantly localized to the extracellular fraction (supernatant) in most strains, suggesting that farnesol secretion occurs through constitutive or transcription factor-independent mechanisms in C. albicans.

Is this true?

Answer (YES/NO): NO